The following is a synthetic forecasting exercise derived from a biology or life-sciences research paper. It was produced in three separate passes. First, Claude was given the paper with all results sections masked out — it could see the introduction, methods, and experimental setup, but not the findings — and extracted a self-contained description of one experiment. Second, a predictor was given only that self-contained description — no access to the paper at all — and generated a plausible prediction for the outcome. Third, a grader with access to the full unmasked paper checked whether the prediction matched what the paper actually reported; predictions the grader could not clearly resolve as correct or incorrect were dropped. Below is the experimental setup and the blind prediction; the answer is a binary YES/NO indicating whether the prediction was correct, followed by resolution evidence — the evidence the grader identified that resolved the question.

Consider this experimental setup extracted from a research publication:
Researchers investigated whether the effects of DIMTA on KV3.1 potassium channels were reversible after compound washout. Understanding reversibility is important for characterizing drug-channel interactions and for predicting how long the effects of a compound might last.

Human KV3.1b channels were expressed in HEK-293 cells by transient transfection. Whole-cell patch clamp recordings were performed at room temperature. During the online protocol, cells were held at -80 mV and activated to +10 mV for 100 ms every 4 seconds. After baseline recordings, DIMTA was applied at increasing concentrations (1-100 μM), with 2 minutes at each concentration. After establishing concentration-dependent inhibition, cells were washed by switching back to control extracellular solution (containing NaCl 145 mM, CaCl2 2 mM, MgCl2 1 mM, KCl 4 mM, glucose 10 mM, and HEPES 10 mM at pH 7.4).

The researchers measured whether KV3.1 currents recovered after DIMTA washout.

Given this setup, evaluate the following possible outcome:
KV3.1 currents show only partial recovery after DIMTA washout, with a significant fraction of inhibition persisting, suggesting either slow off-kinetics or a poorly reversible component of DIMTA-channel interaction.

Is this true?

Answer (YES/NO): NO